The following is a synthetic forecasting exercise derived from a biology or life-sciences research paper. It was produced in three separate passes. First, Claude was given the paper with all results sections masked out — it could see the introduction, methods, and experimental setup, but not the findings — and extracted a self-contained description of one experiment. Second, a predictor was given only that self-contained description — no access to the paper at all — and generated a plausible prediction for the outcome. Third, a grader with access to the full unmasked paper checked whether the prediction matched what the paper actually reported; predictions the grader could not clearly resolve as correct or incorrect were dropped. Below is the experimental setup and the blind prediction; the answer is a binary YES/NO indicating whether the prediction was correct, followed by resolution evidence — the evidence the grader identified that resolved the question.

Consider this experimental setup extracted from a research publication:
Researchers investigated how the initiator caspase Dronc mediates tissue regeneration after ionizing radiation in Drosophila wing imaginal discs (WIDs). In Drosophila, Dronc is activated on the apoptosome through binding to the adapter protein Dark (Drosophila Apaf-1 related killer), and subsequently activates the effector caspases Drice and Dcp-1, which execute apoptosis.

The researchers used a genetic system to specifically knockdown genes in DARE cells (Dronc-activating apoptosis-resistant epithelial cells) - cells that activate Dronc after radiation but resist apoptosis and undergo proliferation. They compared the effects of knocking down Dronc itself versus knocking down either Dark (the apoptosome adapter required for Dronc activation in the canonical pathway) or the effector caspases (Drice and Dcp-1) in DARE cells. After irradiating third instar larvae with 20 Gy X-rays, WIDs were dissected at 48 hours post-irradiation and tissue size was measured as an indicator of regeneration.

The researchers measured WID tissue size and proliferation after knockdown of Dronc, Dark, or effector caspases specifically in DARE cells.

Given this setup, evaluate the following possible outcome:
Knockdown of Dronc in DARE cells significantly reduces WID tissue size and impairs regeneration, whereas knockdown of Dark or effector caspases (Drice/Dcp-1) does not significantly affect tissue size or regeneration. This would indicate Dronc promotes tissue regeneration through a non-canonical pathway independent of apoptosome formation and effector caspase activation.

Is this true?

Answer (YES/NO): YES